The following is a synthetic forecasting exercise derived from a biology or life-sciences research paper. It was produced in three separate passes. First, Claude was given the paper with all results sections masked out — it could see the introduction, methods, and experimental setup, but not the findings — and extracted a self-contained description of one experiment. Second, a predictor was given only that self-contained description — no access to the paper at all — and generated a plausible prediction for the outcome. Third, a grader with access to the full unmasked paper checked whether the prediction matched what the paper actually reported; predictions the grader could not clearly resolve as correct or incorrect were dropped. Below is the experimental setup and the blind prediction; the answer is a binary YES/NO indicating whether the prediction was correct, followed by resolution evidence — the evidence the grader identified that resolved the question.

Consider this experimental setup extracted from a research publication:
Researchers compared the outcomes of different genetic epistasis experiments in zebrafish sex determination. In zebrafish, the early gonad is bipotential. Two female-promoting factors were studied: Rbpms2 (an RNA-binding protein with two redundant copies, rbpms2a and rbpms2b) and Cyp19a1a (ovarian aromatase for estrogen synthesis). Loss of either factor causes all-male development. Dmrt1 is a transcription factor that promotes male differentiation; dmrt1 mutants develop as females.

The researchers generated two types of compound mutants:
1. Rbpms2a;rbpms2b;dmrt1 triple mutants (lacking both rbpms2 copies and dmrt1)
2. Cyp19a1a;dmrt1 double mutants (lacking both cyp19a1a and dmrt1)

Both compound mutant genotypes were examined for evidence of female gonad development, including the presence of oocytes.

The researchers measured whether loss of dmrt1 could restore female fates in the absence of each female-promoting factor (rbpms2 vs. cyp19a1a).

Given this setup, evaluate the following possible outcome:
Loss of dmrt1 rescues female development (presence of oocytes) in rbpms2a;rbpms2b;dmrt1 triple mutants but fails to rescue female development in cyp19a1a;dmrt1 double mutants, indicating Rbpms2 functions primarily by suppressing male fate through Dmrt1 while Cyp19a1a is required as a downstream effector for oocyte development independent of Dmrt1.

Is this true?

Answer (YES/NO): NO